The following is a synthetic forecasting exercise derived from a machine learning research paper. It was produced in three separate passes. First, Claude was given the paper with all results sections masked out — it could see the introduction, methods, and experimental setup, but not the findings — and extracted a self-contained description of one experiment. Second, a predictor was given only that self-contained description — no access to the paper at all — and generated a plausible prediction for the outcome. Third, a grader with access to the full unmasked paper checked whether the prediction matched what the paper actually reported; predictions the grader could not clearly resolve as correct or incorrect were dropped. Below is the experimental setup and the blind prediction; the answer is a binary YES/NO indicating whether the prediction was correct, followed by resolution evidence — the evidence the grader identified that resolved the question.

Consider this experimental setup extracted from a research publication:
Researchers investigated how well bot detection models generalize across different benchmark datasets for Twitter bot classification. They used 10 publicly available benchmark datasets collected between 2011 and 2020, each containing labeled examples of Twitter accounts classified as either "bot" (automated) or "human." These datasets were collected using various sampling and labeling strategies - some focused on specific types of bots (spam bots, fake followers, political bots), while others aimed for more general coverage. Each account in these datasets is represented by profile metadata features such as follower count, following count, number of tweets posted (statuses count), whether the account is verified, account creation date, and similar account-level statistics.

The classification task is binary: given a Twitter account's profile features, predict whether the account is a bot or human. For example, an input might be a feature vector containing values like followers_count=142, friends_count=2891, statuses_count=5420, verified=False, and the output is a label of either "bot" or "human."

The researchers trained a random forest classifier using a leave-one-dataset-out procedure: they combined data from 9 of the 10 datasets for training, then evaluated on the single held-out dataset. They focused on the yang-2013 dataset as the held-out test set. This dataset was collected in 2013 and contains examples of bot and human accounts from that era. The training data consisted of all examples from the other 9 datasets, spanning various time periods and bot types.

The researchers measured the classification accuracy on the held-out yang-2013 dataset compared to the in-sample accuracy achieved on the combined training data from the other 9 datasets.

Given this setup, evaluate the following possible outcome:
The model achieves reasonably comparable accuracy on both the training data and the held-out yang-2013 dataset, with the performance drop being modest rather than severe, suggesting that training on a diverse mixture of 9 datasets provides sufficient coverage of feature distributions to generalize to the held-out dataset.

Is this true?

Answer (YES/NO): NO